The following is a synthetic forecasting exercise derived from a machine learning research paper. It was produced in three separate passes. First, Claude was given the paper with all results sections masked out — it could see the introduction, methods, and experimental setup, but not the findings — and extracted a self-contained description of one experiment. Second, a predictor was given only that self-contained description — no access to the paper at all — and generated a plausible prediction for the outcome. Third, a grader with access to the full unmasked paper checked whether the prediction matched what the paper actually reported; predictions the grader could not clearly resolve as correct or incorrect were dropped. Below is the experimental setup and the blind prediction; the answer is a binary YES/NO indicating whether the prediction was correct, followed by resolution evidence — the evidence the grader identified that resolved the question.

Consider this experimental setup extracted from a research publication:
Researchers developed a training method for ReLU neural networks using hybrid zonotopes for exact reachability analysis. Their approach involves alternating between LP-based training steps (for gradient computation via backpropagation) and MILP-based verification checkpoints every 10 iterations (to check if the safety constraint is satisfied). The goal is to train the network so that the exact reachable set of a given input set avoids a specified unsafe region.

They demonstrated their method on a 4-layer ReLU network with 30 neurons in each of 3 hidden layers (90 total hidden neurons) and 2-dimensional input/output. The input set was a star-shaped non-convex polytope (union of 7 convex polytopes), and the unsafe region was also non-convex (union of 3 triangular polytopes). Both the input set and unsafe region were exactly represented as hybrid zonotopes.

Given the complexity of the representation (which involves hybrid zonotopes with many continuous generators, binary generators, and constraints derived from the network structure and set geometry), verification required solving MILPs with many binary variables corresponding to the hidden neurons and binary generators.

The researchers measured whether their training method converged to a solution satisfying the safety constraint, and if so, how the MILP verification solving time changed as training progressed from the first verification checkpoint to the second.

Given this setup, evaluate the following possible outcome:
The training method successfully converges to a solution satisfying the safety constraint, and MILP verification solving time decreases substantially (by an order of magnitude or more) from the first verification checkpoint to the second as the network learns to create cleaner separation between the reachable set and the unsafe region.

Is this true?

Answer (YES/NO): NO